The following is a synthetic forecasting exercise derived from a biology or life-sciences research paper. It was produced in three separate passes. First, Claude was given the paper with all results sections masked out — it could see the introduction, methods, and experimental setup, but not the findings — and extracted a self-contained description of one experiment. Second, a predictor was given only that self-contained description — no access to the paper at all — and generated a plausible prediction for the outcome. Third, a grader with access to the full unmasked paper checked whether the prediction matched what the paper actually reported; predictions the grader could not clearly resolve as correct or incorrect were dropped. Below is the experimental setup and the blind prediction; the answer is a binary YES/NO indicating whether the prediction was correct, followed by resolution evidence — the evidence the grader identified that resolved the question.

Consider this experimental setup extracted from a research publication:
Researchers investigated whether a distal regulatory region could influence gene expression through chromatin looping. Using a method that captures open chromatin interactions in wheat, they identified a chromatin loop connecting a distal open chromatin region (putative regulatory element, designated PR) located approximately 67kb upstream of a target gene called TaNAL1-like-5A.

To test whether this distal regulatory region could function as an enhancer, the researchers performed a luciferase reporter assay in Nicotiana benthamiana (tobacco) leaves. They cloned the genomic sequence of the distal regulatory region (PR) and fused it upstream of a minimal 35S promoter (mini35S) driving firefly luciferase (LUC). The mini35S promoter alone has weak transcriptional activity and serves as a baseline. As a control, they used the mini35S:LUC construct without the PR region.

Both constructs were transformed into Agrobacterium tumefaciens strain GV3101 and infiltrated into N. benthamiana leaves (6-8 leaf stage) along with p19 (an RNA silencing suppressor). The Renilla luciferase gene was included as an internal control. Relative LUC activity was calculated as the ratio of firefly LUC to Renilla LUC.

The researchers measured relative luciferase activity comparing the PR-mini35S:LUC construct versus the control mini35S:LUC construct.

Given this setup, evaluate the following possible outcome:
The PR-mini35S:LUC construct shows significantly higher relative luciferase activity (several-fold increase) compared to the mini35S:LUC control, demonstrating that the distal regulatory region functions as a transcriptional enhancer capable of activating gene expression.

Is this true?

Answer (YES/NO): YES